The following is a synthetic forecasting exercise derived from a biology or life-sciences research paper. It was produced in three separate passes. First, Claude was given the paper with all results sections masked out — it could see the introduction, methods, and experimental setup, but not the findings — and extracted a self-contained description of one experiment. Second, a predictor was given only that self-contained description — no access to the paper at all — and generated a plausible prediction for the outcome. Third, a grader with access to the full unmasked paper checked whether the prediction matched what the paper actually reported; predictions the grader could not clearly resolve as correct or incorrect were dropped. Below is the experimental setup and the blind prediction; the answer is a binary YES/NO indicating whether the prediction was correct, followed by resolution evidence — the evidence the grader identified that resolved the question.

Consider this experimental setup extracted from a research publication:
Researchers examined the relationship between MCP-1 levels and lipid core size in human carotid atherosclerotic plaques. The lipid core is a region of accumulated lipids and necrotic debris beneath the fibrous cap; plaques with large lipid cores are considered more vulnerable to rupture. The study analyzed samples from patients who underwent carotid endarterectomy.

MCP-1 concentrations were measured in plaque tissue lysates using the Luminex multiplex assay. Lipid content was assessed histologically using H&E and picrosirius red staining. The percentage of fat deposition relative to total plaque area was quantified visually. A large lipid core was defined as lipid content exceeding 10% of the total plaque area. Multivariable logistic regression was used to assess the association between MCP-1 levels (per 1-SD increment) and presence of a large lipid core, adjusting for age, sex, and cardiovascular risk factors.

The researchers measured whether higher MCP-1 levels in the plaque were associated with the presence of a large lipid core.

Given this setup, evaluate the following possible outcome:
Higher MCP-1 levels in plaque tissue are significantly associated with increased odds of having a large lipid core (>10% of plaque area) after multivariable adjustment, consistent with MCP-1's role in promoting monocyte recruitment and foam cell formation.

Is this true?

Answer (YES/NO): YES